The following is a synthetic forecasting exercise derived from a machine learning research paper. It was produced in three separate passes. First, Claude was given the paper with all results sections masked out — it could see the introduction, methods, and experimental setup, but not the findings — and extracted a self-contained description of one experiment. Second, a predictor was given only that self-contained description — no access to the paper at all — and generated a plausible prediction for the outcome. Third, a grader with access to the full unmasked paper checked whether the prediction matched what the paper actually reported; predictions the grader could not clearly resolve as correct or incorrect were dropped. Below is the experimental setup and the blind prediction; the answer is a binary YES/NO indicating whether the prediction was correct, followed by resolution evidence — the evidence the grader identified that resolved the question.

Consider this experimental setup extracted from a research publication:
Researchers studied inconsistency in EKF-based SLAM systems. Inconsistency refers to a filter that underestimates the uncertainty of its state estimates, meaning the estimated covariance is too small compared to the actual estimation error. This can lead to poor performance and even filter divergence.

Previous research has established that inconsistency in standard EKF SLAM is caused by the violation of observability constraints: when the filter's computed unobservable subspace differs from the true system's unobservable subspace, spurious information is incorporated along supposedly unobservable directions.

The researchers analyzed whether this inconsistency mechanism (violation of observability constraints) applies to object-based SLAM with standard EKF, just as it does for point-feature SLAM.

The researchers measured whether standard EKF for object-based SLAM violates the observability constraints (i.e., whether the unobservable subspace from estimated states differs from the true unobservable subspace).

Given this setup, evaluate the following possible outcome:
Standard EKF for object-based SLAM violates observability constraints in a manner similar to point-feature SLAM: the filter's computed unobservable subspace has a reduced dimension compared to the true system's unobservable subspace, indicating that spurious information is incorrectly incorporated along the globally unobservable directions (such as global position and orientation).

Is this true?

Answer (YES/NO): YES